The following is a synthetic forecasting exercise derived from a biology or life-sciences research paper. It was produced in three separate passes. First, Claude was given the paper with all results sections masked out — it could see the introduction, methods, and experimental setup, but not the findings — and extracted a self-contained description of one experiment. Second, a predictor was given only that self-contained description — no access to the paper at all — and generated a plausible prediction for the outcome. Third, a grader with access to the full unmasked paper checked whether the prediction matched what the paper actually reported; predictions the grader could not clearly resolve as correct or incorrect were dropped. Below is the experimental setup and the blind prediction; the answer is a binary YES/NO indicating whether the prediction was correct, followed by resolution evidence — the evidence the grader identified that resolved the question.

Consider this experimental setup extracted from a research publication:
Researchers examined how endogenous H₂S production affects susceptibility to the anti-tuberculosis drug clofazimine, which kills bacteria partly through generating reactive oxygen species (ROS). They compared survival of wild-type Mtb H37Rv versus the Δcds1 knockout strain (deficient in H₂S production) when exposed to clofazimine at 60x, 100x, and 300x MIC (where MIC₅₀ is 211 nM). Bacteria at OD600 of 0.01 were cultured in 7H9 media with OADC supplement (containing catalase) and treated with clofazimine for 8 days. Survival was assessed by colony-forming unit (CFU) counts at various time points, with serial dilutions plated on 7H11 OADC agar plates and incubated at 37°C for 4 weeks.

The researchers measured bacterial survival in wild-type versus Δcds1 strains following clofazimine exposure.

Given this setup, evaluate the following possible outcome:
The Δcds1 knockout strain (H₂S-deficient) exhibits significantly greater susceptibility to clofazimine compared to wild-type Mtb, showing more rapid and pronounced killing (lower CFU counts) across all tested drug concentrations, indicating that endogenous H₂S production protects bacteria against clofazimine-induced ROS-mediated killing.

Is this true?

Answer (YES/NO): NO